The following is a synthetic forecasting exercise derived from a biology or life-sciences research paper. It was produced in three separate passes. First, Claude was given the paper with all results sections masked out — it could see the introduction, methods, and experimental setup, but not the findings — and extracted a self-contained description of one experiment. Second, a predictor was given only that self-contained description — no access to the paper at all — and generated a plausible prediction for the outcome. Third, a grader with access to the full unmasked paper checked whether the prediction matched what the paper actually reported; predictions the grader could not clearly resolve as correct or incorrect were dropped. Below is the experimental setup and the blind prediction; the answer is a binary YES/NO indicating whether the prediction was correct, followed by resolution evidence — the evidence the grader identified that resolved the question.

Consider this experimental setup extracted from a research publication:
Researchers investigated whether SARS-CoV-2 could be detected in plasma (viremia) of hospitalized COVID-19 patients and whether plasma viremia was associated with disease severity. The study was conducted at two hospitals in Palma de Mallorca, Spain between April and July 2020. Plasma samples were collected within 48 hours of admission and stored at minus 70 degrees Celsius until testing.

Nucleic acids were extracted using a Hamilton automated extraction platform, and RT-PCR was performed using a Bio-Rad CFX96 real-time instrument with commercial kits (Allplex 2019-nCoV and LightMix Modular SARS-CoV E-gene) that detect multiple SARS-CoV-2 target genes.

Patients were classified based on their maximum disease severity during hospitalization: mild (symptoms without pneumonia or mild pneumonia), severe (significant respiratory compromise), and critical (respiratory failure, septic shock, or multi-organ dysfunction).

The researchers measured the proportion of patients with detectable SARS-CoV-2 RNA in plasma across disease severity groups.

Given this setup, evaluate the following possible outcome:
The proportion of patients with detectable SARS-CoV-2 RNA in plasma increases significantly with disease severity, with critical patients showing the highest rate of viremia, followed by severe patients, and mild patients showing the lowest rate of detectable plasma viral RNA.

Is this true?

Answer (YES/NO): NO